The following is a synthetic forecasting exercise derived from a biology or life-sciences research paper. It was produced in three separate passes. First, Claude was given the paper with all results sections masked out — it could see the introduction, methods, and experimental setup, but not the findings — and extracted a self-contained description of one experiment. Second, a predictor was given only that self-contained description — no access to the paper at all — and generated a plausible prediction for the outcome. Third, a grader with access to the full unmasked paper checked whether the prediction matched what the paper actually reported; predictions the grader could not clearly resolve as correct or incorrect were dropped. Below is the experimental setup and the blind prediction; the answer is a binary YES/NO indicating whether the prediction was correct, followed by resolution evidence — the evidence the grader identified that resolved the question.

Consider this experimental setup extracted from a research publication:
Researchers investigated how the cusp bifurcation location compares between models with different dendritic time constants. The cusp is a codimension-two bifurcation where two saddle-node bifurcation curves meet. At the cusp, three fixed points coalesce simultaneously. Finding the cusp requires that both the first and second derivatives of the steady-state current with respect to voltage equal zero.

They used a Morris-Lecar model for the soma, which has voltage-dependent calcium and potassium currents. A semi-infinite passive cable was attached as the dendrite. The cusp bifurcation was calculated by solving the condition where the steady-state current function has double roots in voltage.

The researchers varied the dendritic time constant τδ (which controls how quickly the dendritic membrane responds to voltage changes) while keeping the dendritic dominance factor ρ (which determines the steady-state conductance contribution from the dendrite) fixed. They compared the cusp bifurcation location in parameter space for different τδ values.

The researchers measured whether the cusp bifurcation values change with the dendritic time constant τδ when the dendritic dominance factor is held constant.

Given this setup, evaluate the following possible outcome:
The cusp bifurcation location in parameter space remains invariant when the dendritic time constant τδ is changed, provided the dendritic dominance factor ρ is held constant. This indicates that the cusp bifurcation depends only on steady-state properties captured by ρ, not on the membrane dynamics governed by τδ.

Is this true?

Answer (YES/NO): YES